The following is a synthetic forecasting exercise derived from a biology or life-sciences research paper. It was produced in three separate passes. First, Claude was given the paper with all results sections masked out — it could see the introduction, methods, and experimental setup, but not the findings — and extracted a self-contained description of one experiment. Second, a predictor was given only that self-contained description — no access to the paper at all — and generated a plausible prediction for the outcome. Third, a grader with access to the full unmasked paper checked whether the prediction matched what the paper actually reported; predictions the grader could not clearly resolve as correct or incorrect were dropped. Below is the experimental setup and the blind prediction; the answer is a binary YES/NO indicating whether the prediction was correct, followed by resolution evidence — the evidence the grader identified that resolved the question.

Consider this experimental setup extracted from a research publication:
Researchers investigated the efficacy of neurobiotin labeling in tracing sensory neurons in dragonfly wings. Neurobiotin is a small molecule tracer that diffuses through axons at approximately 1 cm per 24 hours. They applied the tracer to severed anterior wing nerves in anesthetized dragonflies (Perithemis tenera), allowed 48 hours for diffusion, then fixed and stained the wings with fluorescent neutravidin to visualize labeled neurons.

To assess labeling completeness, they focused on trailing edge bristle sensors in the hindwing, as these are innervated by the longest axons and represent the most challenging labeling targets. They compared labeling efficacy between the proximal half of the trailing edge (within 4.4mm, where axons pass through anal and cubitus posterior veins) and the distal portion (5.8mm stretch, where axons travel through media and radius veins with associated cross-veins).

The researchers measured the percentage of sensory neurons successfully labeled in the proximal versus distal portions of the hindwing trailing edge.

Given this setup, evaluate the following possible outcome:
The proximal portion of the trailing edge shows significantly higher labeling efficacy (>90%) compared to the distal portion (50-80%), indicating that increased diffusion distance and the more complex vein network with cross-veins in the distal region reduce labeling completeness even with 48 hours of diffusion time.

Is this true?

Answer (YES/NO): NO